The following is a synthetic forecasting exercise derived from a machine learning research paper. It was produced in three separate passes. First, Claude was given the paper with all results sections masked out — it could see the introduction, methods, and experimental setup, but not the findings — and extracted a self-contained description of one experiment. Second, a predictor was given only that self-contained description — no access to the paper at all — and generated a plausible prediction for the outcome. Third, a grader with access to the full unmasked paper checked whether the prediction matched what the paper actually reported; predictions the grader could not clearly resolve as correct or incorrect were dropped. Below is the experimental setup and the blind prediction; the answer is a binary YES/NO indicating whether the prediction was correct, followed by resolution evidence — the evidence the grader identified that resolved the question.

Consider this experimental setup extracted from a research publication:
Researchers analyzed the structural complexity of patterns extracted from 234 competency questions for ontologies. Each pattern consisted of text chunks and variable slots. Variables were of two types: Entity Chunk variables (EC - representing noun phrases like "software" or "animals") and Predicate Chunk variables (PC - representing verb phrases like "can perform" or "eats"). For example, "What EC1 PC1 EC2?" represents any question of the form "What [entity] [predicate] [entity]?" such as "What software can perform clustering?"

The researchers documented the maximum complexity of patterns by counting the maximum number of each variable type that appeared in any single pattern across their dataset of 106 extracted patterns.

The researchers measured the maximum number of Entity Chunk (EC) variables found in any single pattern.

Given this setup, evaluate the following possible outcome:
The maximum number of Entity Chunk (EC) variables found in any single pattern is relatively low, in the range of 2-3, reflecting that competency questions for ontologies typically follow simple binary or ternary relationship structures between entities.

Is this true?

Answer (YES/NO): NO